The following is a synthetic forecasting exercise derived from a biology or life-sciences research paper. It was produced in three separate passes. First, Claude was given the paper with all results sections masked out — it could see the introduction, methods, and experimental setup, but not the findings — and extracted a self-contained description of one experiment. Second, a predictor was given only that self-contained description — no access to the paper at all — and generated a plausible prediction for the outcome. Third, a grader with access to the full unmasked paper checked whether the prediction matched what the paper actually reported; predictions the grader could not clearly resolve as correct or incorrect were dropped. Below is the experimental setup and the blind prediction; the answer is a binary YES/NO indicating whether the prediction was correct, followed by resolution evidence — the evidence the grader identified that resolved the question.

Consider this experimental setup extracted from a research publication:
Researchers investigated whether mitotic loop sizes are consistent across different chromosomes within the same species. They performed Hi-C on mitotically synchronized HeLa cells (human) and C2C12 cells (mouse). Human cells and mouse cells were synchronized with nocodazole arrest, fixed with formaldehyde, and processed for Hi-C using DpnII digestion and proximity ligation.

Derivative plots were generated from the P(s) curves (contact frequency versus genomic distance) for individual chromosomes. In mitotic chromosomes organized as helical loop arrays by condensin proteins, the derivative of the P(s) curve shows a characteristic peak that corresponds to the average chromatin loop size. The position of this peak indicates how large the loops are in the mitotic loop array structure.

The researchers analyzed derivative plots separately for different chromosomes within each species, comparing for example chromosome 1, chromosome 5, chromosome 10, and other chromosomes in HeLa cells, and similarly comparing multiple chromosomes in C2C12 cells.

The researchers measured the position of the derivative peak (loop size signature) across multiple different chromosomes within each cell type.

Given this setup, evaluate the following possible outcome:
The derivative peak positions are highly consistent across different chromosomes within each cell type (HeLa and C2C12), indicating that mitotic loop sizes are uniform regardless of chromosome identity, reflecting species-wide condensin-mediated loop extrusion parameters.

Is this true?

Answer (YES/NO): YES